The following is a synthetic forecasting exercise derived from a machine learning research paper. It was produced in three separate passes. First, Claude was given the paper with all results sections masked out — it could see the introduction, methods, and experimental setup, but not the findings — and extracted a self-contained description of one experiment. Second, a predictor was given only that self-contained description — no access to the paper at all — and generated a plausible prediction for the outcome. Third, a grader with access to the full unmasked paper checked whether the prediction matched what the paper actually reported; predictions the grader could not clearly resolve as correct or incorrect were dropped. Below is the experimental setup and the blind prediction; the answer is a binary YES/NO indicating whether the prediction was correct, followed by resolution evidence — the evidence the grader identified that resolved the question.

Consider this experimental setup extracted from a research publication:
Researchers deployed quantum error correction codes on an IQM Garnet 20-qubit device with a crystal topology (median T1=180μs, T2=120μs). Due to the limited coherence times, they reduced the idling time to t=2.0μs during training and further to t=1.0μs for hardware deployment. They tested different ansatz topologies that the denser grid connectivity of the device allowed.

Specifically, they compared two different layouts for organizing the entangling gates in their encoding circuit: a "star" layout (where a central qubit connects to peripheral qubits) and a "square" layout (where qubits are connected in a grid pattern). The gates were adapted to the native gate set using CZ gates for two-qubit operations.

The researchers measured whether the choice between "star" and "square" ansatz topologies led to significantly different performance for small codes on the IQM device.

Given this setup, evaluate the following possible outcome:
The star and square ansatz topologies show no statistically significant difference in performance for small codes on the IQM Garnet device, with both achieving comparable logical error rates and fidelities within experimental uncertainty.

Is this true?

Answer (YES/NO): YES